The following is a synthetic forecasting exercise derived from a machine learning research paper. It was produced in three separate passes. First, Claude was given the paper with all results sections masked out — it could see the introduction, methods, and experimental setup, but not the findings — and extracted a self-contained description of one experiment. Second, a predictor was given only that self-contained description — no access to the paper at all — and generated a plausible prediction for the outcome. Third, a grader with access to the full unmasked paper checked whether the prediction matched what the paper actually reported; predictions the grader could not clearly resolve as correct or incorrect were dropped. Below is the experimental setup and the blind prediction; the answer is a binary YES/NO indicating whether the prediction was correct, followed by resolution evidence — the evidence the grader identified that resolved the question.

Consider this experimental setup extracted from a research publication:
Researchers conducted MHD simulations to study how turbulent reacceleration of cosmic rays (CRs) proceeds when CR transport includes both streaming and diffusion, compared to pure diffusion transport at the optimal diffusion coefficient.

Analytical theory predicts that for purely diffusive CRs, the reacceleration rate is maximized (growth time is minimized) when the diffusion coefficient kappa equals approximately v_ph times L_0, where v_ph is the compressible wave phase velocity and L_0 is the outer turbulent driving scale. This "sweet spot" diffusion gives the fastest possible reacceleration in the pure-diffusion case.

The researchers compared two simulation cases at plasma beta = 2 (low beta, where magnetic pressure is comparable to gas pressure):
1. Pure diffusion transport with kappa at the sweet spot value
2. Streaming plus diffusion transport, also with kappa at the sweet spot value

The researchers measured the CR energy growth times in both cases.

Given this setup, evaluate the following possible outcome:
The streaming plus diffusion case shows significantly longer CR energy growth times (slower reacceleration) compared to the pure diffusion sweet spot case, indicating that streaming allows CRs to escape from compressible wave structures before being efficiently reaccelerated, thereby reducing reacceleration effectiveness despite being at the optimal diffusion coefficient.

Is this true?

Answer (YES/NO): NO